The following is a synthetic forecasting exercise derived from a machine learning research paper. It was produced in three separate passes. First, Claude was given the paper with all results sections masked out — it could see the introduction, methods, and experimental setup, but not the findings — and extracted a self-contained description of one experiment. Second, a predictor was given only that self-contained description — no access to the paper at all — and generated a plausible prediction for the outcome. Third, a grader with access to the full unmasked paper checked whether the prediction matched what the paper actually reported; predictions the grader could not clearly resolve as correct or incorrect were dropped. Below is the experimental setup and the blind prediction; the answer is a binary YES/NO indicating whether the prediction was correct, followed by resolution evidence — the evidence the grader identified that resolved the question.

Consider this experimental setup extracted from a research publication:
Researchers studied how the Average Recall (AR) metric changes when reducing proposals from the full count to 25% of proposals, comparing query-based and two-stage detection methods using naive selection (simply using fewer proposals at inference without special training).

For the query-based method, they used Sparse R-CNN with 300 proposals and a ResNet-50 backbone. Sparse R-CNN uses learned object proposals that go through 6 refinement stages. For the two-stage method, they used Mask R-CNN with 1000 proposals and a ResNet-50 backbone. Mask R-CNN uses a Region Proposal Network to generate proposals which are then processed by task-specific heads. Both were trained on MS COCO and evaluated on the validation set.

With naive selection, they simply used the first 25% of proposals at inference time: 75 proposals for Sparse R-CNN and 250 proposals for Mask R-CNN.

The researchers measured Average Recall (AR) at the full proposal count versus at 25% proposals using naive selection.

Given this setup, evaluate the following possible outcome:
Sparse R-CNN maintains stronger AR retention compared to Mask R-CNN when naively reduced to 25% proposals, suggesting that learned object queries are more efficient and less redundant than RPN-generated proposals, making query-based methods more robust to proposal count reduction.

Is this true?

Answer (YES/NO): NO